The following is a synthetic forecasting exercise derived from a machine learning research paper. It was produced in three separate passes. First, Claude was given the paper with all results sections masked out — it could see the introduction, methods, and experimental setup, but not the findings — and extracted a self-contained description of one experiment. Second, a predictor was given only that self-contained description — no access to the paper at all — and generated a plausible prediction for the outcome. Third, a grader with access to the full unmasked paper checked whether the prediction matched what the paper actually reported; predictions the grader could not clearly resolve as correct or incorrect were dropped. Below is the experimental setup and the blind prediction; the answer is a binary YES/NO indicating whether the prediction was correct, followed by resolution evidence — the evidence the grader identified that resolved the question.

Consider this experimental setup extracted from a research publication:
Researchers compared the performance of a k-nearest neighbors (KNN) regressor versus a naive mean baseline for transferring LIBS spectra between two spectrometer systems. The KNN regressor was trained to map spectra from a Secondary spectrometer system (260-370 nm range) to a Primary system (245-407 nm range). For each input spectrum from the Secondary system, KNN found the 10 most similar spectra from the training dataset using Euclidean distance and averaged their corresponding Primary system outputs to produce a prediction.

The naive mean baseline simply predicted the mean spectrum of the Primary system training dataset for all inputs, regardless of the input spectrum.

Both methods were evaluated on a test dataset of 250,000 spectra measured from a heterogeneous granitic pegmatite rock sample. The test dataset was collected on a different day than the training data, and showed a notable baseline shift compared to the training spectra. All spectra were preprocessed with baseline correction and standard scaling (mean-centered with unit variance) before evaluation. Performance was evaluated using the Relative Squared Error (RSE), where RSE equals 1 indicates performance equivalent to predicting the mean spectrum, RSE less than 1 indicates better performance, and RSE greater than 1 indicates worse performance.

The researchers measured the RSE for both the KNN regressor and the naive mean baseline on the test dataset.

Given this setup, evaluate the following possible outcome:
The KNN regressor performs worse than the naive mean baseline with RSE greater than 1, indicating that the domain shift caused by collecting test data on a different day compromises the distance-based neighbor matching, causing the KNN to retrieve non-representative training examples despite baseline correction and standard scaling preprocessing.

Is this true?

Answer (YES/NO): YES